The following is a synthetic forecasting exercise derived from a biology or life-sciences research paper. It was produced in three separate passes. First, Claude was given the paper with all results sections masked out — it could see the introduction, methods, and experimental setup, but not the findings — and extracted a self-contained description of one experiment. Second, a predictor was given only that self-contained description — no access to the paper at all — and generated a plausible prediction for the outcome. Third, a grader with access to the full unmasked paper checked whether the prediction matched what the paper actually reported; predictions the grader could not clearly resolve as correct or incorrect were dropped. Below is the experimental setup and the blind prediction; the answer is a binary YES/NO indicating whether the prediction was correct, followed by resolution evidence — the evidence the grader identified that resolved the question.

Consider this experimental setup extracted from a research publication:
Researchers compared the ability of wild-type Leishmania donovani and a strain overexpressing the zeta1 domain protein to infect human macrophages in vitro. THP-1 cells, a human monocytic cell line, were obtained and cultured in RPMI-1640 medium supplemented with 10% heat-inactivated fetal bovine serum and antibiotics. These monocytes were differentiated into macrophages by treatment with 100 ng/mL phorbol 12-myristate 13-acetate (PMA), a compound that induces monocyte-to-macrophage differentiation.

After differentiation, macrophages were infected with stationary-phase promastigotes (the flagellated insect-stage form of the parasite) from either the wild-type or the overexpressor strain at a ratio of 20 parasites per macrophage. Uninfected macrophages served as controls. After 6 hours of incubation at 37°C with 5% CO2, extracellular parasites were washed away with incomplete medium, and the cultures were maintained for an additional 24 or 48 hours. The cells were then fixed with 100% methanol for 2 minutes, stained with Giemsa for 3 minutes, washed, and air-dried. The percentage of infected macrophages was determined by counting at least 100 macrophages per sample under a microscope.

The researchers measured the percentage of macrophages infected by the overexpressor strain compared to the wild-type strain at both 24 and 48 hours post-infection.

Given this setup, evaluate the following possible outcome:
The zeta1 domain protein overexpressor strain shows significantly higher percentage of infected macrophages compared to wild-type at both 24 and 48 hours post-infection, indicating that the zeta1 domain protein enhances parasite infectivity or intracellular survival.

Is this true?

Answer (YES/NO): NO